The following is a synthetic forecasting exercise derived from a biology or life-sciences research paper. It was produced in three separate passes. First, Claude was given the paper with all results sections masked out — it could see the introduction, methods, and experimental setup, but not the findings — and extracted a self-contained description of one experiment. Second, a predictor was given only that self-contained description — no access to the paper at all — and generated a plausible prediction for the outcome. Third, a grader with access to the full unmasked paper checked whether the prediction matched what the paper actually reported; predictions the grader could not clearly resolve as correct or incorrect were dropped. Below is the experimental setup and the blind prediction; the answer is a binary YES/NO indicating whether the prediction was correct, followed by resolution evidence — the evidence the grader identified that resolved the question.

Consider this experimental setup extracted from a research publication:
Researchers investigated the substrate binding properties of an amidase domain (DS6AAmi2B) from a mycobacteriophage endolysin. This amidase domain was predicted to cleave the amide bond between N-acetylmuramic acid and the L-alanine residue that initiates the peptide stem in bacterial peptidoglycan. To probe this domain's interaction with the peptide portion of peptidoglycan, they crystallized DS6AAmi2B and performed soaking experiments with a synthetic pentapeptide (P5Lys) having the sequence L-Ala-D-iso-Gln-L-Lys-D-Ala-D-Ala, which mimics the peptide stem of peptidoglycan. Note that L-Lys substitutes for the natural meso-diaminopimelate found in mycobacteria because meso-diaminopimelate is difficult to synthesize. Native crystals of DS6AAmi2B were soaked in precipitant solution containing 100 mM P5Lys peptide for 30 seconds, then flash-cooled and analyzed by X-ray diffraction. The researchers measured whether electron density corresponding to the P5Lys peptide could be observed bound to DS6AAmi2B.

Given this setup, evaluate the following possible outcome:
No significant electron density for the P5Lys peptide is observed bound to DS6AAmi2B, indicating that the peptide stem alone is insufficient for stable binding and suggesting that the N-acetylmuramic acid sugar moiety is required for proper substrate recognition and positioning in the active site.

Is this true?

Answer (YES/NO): NO